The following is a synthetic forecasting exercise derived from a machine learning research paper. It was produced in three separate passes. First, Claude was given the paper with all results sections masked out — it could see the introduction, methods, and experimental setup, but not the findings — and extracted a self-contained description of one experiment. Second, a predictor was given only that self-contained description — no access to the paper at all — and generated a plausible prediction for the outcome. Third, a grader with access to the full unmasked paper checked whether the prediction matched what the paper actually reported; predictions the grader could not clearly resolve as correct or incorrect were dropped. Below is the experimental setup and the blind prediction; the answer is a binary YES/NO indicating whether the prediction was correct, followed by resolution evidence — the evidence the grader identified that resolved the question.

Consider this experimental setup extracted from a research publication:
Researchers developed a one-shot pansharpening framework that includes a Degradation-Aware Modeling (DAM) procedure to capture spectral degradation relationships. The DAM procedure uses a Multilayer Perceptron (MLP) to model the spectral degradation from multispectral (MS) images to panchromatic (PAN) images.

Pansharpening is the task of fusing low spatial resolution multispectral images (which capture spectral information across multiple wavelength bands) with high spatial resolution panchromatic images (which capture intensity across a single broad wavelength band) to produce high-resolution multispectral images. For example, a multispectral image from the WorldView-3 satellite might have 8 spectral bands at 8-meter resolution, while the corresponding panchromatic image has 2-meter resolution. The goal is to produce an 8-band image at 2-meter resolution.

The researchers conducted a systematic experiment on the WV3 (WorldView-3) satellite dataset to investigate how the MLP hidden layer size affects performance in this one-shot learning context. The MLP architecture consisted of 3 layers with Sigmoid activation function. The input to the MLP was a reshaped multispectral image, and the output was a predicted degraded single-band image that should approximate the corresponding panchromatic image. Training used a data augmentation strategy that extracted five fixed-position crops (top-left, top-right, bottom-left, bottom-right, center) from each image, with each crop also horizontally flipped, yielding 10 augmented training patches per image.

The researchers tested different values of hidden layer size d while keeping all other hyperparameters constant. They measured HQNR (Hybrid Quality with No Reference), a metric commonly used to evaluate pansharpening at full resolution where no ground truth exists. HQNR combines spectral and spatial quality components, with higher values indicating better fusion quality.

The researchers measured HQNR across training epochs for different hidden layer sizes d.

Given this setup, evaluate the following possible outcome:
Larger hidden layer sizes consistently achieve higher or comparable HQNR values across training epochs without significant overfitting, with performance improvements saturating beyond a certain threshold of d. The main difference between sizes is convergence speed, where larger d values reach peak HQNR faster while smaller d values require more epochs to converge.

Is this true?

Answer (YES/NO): NO